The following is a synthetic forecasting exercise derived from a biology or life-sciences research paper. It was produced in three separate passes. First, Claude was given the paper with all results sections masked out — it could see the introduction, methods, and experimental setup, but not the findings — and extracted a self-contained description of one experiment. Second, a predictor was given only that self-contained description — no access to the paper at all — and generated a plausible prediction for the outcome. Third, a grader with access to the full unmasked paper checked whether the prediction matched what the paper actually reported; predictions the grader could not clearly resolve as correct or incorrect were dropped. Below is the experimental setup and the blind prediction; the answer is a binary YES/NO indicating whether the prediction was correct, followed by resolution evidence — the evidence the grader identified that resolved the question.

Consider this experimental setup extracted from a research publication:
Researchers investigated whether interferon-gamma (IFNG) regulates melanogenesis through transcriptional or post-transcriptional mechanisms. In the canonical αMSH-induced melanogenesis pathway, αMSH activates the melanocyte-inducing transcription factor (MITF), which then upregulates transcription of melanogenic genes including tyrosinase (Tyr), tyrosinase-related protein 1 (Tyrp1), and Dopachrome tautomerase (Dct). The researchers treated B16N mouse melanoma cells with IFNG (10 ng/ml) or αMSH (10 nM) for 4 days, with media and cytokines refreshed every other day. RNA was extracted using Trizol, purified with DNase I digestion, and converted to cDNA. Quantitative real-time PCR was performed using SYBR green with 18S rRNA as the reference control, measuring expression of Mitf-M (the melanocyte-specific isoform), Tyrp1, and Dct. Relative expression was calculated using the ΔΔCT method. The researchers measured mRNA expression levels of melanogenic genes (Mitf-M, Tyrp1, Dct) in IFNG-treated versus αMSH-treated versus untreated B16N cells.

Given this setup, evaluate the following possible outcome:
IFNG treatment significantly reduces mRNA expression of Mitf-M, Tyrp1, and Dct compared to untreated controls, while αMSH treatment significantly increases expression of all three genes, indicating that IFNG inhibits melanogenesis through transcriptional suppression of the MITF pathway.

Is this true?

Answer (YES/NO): NO